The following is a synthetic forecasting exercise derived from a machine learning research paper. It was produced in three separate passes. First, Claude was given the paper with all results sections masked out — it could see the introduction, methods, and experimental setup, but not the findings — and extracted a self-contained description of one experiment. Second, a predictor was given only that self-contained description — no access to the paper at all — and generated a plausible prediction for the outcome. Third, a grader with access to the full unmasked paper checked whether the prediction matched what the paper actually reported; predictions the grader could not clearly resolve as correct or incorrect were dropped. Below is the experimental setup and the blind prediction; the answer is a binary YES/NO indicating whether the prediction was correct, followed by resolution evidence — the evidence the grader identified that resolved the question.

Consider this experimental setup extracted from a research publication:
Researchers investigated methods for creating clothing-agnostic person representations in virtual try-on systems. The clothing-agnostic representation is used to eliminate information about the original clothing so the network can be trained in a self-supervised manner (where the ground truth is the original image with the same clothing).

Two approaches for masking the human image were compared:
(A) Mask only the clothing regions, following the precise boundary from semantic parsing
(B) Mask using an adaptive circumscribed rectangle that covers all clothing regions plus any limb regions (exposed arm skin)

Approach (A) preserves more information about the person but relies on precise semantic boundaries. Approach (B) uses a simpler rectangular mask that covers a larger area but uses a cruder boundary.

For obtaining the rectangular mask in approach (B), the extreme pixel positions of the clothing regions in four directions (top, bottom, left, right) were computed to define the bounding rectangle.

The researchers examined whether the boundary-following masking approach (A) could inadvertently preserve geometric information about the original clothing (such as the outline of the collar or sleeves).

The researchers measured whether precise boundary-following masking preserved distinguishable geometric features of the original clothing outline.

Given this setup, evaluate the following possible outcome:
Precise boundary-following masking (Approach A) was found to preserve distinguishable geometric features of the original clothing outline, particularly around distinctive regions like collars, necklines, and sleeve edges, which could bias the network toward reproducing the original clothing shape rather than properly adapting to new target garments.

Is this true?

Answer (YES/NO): YES